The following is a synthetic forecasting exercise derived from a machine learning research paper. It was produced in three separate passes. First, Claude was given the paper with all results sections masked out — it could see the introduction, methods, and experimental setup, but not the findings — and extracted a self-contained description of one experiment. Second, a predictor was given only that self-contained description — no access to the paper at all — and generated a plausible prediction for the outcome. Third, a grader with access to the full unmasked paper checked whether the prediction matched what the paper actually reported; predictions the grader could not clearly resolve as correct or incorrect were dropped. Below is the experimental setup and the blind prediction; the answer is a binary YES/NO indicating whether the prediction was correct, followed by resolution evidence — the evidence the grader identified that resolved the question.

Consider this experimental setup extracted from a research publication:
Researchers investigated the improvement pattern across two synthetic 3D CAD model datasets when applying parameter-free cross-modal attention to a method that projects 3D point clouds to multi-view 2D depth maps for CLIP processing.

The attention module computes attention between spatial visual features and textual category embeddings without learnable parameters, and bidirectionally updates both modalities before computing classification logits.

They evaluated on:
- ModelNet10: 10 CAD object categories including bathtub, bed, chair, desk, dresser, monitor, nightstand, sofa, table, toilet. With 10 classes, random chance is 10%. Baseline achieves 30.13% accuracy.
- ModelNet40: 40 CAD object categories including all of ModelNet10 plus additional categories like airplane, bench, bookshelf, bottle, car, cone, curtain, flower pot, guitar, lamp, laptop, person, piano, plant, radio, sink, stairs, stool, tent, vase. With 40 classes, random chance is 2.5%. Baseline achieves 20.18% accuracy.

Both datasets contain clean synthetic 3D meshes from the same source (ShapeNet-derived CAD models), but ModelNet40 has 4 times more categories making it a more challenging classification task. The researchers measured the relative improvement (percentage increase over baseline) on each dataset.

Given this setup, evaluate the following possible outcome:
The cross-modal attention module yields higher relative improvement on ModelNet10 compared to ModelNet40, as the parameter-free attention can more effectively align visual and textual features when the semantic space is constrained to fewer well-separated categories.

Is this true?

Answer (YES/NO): YES